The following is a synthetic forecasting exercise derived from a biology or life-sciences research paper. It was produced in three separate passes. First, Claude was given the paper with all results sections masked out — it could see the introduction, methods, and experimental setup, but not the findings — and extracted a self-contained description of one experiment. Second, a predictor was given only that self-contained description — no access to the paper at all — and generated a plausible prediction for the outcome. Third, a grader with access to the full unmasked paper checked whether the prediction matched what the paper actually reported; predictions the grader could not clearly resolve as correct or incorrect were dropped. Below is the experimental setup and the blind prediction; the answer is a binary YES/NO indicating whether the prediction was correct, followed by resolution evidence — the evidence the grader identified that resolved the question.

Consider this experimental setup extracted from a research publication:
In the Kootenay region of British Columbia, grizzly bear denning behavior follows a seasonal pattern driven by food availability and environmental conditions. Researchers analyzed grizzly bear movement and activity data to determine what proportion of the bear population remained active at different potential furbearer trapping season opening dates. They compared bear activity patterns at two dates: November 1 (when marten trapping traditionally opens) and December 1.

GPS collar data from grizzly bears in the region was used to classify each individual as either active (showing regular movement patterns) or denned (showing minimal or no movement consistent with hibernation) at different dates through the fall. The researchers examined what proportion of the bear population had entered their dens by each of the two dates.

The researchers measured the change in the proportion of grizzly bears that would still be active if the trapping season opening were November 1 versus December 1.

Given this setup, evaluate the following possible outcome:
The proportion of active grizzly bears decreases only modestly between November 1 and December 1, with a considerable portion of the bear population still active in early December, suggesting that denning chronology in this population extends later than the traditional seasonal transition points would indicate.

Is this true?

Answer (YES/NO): NO